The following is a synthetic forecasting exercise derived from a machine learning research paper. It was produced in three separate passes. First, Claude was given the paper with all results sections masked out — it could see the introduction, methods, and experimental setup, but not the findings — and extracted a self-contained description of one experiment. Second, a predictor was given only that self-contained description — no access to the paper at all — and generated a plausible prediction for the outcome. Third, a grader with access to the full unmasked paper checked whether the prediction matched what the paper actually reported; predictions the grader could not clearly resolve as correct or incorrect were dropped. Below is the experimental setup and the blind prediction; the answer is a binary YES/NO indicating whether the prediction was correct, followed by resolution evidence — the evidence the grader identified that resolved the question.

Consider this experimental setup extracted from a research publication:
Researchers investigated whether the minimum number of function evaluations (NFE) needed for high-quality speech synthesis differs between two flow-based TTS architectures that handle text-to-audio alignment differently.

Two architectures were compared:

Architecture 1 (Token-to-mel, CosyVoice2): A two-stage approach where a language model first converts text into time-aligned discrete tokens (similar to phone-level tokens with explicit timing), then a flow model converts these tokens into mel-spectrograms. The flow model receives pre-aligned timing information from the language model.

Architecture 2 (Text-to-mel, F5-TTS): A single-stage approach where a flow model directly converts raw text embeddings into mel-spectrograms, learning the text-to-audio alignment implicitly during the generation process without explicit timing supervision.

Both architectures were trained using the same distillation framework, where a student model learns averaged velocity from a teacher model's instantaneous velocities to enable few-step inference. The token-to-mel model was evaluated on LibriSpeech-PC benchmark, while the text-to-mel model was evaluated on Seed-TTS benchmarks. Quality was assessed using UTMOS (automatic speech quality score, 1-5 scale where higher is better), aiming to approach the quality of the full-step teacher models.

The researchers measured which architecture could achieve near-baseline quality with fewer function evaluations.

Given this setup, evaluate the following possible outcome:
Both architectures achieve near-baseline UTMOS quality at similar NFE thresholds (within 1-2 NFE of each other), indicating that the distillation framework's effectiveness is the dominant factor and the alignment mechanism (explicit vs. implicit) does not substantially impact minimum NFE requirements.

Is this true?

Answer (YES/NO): NO